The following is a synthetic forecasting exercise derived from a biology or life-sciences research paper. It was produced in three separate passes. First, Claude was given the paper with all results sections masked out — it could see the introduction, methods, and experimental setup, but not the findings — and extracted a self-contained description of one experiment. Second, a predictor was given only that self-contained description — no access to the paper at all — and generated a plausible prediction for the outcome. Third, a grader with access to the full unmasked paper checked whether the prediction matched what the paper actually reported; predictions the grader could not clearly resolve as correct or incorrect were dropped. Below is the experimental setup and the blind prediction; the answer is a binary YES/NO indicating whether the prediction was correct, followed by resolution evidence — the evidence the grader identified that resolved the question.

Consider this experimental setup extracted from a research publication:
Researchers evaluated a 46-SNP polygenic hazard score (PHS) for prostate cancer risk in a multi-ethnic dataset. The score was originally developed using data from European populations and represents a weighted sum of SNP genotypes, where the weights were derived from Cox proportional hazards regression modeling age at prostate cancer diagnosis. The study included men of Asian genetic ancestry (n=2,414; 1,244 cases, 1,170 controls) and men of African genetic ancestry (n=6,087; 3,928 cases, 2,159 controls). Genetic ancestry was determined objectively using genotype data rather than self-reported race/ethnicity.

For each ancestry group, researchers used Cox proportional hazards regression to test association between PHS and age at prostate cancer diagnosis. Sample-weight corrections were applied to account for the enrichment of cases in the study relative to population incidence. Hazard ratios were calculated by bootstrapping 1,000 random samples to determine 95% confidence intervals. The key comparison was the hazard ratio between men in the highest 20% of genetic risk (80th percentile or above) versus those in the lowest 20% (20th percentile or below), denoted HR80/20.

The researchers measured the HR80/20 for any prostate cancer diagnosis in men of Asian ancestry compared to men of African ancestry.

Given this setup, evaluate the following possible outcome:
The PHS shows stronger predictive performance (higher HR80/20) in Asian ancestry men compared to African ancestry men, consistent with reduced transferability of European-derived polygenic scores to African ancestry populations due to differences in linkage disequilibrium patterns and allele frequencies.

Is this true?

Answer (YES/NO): YES